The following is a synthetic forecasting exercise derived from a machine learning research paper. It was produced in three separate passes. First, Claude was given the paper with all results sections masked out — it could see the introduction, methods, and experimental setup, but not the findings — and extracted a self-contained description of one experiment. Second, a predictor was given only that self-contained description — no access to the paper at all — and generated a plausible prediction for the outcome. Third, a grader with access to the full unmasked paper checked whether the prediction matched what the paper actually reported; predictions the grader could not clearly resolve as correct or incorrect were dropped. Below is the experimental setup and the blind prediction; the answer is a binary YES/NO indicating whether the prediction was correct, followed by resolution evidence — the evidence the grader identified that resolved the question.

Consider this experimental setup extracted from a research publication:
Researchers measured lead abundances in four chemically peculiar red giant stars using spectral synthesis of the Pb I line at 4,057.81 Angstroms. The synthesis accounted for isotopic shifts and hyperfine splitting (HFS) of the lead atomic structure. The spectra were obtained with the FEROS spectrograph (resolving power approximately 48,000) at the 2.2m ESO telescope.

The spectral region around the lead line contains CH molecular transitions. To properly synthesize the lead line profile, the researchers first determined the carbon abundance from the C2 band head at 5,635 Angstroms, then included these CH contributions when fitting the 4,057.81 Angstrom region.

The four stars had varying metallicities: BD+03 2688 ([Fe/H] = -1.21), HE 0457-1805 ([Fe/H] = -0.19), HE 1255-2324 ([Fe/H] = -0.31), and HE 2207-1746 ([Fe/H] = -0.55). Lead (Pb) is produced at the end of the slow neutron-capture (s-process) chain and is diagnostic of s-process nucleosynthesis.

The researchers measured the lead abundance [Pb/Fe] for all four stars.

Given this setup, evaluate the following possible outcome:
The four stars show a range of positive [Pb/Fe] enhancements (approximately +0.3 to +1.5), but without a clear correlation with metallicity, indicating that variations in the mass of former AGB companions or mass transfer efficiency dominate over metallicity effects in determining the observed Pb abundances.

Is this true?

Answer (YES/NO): NO